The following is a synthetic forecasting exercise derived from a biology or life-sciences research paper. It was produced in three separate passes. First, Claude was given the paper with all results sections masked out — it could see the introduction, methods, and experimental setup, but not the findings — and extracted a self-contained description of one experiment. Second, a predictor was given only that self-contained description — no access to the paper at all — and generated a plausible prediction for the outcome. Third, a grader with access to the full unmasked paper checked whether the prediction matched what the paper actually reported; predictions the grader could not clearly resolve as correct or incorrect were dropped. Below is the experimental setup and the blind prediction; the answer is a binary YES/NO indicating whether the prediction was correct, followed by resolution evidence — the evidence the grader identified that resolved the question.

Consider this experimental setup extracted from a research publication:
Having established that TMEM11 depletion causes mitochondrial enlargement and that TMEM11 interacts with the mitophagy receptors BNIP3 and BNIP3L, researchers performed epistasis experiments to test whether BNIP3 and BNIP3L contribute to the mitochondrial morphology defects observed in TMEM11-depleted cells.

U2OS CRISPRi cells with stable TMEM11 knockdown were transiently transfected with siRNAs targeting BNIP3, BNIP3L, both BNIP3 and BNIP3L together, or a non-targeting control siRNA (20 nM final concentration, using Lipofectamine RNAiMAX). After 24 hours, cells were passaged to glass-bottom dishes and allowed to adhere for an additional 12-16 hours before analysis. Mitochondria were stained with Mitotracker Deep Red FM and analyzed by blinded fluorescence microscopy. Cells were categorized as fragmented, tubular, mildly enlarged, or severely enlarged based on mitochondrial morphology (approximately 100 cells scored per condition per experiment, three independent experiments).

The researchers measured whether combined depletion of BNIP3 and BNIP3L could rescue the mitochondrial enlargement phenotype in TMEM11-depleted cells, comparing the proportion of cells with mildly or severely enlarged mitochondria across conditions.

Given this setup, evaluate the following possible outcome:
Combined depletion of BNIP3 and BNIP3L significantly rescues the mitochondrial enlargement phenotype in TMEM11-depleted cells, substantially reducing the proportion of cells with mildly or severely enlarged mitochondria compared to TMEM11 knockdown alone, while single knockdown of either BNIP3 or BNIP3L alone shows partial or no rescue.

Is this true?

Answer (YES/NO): NO